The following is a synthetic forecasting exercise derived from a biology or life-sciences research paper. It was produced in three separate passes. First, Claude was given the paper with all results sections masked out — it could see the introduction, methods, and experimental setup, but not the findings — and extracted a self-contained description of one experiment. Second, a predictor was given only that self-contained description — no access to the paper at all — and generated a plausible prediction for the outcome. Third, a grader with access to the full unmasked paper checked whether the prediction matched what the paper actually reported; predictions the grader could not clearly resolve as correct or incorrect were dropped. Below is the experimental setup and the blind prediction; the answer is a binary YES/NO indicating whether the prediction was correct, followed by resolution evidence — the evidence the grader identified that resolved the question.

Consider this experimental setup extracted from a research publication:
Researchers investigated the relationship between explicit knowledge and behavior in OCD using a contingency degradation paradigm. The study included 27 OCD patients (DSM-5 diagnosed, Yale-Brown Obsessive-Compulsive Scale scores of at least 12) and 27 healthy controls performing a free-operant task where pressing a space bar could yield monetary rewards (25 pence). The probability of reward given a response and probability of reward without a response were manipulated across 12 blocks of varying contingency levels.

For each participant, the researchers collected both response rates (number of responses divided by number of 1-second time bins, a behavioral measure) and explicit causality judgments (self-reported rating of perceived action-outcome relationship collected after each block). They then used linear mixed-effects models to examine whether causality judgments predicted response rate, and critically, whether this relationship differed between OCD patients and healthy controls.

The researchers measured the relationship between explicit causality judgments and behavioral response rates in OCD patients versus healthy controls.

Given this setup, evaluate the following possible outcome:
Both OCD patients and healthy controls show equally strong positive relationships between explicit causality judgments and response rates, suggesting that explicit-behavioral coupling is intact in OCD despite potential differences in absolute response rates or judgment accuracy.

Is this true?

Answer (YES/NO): NO